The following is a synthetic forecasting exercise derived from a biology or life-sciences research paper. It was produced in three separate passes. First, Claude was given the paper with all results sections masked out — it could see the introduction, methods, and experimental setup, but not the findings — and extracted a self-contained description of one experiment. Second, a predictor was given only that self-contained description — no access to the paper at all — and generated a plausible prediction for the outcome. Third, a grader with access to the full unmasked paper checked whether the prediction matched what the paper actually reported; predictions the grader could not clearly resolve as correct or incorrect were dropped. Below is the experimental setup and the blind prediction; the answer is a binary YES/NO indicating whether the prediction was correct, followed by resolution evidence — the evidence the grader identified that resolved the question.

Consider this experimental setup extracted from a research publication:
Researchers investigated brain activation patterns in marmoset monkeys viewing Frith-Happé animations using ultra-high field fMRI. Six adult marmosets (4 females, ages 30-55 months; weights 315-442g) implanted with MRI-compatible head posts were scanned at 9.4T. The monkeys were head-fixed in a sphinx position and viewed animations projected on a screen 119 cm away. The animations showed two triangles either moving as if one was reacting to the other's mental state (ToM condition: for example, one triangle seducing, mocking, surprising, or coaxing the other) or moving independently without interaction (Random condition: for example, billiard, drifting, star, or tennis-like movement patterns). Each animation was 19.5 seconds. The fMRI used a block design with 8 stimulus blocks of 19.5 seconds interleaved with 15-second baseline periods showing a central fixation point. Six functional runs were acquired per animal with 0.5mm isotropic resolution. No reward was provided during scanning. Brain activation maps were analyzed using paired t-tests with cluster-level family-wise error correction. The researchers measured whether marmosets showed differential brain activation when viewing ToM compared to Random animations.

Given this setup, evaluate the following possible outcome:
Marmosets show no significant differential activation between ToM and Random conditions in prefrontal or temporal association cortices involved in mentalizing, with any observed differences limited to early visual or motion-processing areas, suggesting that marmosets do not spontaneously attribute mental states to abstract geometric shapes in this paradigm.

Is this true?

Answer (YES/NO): NO